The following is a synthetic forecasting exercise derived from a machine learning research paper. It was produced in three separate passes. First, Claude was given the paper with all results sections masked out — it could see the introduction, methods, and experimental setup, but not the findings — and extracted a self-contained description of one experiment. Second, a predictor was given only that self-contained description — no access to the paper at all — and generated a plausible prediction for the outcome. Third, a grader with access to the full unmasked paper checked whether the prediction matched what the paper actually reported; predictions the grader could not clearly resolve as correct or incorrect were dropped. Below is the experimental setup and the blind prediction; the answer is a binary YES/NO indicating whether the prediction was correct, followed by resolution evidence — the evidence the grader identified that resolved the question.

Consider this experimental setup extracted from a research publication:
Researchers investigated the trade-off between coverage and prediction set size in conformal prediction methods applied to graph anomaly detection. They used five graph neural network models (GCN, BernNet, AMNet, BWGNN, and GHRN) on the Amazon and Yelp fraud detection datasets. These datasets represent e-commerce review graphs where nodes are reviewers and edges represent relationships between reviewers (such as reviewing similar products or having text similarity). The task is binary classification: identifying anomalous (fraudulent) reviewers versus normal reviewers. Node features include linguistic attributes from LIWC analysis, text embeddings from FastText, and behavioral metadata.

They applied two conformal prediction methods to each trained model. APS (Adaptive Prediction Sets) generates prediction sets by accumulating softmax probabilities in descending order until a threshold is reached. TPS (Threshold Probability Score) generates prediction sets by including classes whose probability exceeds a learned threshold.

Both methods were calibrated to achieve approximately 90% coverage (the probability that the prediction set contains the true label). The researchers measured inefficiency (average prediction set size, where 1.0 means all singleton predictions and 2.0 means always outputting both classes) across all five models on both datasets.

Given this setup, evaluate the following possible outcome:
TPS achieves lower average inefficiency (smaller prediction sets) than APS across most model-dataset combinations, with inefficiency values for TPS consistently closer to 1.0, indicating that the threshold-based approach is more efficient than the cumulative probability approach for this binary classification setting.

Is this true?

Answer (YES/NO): YES